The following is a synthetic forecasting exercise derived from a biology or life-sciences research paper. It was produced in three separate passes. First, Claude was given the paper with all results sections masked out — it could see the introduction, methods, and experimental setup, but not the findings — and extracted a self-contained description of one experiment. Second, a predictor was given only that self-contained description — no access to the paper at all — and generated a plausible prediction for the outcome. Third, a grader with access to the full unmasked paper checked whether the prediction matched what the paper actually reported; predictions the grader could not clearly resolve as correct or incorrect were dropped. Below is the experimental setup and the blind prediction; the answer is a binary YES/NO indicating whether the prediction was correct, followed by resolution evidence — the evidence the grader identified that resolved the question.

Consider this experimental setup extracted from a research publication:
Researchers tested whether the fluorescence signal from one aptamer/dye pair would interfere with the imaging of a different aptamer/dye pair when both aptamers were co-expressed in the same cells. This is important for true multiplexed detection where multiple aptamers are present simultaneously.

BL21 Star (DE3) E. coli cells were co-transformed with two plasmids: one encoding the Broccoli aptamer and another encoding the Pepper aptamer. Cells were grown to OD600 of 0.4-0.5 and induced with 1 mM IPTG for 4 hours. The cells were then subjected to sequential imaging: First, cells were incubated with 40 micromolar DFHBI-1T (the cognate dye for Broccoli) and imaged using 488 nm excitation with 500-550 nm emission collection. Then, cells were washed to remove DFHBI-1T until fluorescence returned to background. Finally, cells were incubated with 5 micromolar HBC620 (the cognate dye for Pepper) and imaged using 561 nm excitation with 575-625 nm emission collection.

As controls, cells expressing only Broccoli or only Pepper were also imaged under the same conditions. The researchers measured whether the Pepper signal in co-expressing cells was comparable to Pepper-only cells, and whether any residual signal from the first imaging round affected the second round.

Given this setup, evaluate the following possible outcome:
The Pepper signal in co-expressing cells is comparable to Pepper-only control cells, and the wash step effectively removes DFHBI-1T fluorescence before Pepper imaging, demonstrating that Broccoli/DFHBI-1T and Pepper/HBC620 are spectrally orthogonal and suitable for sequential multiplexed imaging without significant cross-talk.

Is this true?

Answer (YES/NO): YES